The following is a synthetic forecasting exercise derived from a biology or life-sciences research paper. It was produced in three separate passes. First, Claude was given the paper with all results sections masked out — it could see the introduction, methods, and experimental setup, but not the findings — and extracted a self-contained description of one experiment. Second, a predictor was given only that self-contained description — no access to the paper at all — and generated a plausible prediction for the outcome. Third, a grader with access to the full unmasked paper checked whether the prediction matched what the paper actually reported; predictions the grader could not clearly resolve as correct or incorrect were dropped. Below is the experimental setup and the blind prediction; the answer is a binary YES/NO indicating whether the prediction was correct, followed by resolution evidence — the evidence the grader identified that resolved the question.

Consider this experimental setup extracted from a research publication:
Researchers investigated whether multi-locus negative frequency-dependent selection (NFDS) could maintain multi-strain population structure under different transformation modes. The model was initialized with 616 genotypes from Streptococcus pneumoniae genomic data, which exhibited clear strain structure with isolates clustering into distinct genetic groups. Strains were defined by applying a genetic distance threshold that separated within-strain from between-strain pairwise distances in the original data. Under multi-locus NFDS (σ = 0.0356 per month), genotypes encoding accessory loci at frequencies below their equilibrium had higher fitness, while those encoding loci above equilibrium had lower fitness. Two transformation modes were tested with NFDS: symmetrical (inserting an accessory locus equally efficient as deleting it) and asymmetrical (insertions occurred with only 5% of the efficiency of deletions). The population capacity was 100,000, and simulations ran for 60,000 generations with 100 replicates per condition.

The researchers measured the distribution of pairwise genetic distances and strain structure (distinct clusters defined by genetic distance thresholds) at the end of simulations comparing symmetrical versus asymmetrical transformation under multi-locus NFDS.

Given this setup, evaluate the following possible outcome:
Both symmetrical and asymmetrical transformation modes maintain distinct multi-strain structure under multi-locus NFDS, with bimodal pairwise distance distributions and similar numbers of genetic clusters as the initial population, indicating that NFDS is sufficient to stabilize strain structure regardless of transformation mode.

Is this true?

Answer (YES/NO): NO